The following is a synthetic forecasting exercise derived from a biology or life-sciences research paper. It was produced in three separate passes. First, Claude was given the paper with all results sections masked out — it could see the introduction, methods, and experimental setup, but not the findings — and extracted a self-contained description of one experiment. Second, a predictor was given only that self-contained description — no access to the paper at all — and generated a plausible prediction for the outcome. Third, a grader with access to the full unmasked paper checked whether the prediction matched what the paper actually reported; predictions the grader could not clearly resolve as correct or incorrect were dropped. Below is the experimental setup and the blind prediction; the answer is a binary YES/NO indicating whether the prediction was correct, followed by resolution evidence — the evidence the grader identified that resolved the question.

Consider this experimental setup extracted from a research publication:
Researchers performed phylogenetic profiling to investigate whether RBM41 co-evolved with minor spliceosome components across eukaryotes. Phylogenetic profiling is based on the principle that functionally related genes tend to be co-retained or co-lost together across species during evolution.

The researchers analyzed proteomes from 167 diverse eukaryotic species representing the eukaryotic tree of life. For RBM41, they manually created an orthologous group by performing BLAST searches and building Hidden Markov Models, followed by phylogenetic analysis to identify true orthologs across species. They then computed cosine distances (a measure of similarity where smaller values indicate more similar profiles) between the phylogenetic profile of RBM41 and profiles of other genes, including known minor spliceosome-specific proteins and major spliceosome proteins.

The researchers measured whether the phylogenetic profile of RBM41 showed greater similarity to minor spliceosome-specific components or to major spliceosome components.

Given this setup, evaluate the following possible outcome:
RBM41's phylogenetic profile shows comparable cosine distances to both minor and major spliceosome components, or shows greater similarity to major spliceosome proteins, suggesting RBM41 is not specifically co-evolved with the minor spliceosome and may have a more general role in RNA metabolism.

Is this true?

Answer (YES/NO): NO